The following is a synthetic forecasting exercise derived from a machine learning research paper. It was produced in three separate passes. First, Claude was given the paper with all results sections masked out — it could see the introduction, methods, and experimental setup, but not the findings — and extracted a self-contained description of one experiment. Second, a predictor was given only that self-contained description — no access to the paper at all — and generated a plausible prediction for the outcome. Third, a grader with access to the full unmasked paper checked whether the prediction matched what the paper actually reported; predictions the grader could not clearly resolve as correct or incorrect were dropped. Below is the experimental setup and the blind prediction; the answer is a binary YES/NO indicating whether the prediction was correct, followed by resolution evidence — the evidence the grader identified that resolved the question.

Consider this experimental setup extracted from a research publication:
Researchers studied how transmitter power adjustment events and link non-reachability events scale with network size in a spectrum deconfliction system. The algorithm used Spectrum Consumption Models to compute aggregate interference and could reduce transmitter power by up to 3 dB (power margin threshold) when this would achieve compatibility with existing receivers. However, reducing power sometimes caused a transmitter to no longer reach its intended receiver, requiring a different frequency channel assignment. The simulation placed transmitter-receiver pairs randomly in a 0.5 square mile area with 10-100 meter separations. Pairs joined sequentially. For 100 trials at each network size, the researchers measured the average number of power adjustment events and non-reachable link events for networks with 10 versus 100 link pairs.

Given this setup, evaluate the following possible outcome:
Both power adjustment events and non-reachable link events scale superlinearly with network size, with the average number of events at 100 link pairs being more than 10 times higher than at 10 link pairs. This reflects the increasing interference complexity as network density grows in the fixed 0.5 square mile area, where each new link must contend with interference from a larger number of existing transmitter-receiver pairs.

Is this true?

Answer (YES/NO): NO